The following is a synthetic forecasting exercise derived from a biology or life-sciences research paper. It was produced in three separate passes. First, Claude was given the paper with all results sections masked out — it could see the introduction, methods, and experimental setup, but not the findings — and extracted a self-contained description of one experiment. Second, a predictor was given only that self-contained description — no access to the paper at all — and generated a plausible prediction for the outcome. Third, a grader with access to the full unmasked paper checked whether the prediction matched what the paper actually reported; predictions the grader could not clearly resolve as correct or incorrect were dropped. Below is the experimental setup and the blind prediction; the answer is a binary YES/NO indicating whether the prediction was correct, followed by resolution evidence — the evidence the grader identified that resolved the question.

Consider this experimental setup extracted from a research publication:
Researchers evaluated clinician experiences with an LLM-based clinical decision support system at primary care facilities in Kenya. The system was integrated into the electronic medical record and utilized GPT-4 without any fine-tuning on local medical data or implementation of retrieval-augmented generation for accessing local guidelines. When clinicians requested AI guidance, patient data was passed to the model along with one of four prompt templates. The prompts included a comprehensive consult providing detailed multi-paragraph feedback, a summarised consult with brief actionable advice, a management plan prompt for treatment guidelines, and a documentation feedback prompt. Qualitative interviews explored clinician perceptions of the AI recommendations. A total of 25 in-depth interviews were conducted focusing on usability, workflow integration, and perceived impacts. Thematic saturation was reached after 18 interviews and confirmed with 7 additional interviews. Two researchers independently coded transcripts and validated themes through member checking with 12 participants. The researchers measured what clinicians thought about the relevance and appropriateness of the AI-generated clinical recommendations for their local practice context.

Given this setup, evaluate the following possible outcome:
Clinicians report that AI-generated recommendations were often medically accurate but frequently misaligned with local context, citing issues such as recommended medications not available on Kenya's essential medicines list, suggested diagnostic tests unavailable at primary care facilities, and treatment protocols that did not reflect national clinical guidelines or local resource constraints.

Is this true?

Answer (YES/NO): NO